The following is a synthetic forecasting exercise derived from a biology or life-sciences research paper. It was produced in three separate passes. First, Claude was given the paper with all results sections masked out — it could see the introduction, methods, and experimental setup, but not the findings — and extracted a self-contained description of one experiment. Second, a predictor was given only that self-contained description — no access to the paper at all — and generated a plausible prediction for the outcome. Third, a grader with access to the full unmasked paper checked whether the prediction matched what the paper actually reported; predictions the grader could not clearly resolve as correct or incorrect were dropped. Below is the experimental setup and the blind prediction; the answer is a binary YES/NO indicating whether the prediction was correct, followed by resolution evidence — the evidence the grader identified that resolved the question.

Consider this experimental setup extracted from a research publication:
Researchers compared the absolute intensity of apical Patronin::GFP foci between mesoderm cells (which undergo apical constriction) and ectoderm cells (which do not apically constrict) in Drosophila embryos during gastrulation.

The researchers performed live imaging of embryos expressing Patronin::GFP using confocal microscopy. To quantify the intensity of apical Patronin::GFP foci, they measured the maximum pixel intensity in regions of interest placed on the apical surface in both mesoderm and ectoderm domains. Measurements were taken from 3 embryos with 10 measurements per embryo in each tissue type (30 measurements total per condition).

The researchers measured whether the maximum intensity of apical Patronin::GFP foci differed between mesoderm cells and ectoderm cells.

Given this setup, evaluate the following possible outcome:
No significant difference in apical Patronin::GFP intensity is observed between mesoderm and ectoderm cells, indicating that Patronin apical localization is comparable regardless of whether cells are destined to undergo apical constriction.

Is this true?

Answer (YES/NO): NO